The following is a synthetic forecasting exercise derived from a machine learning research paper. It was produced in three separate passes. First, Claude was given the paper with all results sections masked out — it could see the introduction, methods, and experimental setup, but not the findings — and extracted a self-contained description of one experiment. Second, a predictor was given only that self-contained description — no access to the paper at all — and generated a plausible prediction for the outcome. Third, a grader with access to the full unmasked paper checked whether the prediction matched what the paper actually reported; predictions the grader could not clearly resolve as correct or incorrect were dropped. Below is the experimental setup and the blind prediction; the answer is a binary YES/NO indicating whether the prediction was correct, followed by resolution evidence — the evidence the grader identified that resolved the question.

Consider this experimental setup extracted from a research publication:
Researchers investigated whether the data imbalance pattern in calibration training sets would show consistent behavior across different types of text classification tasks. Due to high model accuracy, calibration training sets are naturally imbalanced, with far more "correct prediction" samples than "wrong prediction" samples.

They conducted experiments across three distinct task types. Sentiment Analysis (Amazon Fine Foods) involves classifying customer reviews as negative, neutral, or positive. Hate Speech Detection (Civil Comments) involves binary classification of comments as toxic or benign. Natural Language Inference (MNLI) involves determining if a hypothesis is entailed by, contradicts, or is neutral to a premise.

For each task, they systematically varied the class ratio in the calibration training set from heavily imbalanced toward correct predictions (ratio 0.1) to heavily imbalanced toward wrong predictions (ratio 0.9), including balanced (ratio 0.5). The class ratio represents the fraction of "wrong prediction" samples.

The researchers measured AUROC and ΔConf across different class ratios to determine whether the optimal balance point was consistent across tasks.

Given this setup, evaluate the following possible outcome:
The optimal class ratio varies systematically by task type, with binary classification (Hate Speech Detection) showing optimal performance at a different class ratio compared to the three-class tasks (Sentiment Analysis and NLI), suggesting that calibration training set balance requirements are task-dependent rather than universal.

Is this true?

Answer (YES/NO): NO